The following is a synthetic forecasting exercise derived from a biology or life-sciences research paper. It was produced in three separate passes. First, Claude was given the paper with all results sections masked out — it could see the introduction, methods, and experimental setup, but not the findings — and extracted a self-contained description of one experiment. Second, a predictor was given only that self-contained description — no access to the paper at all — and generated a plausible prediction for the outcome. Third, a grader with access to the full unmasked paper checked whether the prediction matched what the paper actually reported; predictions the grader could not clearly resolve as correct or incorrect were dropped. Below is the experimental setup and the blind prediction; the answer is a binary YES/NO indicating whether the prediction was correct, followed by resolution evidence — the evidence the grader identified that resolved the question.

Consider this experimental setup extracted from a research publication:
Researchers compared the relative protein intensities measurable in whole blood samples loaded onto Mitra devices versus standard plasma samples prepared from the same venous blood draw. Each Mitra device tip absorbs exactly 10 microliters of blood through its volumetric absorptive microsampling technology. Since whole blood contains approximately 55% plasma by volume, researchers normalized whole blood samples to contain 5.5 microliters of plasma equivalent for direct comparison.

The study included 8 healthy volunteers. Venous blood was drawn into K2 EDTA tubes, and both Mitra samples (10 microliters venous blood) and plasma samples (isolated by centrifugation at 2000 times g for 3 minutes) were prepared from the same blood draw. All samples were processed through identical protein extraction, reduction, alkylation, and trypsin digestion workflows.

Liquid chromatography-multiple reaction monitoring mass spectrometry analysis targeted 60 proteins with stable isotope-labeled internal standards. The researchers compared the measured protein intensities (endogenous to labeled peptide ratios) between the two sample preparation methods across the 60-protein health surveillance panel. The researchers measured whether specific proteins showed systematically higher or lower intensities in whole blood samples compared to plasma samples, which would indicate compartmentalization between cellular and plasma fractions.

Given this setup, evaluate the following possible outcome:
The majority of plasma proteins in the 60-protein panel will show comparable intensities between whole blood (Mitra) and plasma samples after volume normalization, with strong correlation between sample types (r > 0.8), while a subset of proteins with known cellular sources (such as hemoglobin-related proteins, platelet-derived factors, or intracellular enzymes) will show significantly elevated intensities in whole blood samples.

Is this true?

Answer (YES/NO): YES